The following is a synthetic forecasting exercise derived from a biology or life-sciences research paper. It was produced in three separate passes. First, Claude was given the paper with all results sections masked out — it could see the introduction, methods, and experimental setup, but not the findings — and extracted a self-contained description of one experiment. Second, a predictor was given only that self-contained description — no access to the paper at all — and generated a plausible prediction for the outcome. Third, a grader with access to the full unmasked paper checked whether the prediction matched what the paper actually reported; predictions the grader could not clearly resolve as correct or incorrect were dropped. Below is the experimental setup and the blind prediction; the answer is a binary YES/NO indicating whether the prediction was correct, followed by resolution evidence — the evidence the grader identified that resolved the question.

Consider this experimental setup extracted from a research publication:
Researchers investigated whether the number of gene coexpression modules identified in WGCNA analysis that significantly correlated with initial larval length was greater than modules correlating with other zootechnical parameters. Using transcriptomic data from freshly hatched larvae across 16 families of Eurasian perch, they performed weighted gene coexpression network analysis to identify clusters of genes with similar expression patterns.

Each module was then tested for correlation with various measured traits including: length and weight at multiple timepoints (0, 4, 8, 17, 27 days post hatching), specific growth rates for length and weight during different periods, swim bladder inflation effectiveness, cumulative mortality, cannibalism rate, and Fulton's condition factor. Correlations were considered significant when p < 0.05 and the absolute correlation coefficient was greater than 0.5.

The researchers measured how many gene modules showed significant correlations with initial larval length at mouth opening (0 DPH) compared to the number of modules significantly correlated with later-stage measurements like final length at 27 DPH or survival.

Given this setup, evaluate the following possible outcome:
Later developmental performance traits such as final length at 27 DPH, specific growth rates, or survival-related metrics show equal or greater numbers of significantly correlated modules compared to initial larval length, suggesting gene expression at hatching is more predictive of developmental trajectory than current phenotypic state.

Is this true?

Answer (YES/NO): NO